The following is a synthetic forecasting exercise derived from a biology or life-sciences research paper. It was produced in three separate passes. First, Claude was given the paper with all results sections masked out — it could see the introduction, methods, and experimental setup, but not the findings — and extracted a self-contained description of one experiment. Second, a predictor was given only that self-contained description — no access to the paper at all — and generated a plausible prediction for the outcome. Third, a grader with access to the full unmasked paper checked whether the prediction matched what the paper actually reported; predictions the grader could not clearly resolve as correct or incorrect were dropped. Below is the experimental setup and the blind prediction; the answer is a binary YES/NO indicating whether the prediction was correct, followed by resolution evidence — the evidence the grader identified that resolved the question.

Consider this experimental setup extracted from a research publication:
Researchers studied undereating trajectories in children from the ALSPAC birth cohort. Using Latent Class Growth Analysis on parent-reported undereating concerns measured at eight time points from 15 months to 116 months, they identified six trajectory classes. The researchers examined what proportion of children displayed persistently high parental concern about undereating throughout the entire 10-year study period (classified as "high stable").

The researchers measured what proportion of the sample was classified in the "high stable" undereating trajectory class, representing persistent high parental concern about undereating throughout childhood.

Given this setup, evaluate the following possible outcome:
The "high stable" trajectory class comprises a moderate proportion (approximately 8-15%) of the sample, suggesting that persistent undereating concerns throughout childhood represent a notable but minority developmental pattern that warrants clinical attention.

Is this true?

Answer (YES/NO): NO